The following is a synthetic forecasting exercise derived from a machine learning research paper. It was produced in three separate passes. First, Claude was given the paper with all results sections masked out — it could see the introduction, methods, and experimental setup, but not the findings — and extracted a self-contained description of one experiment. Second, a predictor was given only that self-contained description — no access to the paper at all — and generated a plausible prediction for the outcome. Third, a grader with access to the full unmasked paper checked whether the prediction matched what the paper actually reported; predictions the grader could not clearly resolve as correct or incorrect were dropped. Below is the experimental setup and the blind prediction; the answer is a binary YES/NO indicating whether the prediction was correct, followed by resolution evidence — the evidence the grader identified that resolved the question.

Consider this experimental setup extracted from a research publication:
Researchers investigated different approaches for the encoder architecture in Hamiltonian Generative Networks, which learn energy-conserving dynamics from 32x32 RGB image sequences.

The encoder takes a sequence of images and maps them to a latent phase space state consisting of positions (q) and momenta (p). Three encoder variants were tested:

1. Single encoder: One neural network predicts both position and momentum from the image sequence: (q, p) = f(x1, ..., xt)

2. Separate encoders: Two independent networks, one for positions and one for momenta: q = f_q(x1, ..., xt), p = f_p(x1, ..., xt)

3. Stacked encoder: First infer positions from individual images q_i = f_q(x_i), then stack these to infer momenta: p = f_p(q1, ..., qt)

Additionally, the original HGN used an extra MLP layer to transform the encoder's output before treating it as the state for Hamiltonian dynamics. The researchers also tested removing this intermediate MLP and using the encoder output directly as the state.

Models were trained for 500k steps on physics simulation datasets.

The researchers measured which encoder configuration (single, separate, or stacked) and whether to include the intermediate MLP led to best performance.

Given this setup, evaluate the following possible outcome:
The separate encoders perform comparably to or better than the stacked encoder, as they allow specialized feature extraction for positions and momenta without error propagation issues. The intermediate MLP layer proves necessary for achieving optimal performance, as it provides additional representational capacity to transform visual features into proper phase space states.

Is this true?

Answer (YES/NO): NO